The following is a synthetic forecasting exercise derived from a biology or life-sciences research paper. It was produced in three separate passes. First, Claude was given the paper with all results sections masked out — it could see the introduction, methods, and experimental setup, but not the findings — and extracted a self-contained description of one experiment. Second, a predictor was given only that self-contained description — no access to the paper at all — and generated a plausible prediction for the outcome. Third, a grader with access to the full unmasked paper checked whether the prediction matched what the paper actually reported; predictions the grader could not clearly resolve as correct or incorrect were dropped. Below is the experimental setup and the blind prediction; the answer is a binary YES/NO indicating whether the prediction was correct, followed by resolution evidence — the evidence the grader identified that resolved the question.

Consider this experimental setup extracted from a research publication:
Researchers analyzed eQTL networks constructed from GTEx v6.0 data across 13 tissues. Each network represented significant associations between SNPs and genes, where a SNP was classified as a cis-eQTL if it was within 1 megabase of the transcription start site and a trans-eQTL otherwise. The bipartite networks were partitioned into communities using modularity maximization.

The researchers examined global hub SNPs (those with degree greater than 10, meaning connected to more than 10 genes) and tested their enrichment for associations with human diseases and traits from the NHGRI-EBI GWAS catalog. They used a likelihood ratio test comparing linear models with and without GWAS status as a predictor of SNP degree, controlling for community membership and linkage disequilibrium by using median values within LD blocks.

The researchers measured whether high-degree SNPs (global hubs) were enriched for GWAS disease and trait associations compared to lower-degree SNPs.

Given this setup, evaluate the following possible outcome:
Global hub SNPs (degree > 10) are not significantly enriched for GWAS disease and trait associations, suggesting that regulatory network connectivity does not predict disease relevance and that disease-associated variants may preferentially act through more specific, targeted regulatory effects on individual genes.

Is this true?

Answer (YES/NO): NO